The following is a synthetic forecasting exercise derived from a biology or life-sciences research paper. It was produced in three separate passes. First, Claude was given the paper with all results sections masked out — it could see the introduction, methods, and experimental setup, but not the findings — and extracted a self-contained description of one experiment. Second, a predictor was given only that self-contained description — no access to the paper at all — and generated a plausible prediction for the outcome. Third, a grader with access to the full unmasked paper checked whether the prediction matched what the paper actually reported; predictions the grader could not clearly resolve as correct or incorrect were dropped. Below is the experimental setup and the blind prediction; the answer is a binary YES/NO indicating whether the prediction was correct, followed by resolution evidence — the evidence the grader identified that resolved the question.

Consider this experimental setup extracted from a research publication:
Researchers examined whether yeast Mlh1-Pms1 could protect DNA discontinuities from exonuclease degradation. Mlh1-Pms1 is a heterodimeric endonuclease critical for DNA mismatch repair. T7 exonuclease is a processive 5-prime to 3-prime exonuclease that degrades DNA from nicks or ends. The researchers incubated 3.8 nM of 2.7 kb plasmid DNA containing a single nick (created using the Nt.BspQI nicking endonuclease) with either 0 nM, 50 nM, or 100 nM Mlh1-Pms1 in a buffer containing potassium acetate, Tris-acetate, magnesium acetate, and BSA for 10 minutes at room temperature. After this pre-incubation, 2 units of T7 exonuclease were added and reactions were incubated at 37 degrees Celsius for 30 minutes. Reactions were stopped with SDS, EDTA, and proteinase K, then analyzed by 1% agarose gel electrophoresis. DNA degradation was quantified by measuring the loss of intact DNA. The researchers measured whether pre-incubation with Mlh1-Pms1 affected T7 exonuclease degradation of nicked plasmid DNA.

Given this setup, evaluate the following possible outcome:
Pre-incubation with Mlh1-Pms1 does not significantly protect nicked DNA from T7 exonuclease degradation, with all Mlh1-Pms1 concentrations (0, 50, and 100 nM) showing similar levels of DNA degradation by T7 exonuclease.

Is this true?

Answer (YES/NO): NO